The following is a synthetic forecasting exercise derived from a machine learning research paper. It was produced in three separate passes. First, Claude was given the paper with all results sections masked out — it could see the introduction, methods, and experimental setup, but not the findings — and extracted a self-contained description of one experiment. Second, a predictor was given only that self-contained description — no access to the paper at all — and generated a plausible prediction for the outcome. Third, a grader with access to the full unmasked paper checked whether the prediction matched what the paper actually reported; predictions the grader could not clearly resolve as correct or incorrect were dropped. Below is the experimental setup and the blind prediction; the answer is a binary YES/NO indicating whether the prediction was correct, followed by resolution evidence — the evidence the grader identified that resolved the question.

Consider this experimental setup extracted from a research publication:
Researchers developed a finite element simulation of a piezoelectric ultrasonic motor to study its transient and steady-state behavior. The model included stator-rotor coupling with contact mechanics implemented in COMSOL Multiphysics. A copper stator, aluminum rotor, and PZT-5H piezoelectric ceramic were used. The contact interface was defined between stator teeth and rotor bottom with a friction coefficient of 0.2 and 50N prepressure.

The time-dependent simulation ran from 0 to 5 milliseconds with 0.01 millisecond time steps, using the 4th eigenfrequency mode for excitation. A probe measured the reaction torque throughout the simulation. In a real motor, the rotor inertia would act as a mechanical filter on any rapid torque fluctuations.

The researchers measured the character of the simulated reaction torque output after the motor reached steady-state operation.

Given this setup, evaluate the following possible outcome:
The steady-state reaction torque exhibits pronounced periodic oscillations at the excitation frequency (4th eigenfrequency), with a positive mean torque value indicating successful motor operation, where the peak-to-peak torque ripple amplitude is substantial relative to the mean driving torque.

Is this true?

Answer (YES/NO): YES